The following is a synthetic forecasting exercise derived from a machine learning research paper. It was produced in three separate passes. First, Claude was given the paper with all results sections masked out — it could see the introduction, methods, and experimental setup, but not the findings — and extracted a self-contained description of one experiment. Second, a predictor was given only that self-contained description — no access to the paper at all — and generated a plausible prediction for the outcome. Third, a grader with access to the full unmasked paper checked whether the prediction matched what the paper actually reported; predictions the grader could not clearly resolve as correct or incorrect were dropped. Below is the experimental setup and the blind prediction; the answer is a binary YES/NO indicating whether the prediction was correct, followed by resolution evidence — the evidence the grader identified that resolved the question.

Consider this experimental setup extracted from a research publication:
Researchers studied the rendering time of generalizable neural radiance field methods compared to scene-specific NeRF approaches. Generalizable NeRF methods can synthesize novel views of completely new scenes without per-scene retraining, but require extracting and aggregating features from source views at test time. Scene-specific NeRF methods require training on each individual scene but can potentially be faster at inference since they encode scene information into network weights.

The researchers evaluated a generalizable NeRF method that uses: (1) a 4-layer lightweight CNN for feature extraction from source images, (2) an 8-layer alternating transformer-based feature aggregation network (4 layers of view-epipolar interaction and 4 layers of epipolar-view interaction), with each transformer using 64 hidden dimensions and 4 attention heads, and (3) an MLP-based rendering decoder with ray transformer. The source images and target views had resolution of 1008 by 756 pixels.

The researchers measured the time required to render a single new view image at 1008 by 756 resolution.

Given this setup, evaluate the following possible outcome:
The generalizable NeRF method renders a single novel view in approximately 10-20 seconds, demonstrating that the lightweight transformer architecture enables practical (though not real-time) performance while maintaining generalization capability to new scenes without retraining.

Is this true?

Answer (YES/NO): NO